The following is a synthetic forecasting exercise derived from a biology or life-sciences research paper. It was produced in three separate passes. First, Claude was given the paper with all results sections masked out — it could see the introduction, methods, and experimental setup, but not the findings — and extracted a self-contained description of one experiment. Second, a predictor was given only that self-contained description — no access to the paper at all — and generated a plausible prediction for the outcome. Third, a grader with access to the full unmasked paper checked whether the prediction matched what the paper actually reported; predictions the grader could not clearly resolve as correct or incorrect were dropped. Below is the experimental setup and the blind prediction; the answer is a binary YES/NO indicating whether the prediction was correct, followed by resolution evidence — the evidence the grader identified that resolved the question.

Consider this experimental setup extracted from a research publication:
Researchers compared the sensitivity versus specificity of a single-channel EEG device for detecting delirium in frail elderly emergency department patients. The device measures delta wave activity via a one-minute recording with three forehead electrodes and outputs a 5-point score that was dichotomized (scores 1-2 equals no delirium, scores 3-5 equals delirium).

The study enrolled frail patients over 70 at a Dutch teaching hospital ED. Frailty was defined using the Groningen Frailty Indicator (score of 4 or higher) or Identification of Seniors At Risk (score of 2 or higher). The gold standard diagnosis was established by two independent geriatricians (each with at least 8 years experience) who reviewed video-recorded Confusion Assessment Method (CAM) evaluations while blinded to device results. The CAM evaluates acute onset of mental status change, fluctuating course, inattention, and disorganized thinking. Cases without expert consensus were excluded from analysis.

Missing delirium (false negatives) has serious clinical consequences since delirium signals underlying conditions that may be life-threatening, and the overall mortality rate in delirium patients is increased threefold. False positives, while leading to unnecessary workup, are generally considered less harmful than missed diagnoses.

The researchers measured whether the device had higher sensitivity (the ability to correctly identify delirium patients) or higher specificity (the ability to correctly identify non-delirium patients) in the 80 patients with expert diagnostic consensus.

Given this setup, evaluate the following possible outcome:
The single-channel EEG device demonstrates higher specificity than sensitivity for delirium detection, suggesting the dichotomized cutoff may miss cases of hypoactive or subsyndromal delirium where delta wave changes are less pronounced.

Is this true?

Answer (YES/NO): YES